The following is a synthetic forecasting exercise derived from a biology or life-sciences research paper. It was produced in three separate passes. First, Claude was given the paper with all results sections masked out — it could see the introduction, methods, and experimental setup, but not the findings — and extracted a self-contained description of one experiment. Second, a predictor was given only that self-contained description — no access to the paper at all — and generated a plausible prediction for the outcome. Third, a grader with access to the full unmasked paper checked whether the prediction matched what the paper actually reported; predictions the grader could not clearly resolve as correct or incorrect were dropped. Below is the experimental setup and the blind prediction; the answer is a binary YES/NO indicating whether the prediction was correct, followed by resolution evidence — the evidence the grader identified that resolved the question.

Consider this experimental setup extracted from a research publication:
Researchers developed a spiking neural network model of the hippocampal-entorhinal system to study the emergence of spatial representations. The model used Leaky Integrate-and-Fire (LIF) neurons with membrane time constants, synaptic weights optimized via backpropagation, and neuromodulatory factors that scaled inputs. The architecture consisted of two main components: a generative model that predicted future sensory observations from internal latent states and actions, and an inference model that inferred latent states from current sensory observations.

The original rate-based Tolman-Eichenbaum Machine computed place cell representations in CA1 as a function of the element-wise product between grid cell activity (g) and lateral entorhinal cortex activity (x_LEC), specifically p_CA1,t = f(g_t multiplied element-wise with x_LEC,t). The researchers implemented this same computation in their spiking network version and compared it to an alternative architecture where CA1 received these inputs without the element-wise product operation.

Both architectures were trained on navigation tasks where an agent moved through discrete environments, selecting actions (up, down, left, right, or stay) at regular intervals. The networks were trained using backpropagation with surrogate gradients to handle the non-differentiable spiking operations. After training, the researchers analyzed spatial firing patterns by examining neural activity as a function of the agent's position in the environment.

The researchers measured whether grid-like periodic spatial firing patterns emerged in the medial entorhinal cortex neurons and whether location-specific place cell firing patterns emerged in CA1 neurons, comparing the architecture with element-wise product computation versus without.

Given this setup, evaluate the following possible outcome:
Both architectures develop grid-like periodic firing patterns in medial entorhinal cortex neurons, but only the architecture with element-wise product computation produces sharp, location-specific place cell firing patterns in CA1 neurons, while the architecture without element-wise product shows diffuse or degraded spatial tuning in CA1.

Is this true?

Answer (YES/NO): NO